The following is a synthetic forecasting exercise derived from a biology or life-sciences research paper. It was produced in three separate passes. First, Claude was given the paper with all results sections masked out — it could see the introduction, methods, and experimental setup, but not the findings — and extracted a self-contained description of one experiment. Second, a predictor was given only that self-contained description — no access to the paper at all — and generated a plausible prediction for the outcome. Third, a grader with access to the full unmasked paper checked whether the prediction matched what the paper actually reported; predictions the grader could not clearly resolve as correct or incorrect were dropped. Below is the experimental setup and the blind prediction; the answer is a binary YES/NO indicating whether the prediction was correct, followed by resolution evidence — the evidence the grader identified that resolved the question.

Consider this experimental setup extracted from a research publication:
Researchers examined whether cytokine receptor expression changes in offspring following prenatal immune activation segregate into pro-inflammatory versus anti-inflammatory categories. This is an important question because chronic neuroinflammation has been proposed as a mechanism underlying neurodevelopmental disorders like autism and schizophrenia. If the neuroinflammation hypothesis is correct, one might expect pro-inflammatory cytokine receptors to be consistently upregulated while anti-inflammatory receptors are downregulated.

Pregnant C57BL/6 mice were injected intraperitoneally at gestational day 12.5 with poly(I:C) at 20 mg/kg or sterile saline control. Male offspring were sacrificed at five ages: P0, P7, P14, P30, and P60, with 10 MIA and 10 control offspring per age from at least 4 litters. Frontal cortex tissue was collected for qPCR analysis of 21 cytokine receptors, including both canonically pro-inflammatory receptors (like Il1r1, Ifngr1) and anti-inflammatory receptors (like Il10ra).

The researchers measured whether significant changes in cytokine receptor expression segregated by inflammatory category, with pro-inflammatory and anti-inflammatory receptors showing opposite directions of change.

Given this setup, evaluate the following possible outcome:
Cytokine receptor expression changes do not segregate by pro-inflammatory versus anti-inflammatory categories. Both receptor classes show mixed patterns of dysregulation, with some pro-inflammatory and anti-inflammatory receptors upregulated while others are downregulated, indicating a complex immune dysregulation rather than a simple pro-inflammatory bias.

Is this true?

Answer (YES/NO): YES